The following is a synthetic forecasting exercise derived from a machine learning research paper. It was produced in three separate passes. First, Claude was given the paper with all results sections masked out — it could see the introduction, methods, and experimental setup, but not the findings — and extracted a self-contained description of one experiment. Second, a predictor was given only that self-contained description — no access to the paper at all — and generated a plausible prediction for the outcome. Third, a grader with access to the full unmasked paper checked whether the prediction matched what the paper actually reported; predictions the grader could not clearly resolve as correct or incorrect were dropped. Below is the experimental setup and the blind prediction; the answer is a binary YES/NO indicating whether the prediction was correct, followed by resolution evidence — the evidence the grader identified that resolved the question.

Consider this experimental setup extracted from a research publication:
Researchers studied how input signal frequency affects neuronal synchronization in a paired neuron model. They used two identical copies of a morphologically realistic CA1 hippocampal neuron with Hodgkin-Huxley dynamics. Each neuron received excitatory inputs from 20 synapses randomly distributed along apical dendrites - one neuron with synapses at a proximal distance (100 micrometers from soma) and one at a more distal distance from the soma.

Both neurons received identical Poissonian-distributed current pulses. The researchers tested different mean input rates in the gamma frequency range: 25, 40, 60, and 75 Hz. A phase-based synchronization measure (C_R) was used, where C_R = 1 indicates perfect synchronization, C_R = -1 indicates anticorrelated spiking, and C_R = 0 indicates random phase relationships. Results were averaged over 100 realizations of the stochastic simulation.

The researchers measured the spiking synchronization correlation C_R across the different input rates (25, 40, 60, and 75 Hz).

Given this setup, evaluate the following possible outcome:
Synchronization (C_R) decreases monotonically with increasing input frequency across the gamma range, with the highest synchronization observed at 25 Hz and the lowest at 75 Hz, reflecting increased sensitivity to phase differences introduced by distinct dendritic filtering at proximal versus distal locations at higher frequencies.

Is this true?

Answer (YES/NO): YES